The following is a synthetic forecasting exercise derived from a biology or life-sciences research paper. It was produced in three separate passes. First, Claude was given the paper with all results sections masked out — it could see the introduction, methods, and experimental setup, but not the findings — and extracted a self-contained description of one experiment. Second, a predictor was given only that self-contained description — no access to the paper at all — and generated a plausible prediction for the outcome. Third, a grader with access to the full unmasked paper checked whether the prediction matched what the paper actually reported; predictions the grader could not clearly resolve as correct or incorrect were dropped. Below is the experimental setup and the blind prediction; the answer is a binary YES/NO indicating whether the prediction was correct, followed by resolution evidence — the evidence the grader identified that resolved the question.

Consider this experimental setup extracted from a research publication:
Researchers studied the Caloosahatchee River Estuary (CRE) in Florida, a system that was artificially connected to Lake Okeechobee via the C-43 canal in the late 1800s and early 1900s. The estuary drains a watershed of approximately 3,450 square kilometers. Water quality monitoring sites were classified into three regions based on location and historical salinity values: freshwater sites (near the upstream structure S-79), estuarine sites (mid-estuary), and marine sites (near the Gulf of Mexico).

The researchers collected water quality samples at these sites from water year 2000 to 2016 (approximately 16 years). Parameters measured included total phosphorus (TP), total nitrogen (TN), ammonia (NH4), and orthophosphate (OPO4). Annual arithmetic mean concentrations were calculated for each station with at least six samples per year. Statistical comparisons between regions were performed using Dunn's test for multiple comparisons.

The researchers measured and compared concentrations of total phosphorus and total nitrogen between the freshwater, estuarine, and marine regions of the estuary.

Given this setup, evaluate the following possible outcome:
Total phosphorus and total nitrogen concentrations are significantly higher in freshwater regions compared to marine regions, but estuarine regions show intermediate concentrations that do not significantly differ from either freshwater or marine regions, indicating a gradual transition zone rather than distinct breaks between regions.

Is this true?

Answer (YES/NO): NO